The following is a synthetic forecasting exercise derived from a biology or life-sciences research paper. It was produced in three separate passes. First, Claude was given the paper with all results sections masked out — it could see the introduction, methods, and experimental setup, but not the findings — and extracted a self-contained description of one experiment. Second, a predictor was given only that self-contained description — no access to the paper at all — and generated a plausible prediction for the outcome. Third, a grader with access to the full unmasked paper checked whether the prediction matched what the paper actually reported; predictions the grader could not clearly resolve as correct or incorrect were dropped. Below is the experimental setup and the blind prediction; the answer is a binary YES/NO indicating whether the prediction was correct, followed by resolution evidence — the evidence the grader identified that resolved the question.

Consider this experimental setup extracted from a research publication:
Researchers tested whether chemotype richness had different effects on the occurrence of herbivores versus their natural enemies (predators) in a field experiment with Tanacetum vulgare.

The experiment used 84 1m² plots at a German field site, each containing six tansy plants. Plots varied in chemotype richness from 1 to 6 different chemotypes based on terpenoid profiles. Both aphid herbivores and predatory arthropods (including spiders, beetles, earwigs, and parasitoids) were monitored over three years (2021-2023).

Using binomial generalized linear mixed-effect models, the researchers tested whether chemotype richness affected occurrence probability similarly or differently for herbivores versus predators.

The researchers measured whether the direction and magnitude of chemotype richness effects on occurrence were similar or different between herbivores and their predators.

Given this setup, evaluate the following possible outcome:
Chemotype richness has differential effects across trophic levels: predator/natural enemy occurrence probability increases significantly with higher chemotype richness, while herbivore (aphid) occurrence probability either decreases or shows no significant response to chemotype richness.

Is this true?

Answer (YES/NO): NO